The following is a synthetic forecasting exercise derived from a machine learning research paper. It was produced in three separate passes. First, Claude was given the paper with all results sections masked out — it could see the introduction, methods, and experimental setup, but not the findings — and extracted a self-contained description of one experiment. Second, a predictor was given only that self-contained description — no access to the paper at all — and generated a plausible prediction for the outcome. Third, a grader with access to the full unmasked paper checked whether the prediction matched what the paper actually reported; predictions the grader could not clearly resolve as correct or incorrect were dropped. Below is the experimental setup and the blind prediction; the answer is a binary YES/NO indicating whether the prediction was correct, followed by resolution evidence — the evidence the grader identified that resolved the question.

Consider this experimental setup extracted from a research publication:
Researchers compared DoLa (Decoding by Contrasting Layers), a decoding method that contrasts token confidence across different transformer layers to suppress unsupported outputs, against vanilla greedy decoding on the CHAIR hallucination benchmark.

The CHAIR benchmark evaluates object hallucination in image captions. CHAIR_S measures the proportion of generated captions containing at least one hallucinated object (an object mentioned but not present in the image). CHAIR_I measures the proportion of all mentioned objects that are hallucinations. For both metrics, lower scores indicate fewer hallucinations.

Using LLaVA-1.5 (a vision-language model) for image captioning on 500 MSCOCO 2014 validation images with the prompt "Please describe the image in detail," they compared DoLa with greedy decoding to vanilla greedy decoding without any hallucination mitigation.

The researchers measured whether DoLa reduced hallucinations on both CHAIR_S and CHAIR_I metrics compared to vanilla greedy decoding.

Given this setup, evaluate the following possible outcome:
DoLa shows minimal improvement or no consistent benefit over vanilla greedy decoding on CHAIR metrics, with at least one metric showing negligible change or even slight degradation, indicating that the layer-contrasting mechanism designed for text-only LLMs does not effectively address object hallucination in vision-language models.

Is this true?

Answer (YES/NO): YES